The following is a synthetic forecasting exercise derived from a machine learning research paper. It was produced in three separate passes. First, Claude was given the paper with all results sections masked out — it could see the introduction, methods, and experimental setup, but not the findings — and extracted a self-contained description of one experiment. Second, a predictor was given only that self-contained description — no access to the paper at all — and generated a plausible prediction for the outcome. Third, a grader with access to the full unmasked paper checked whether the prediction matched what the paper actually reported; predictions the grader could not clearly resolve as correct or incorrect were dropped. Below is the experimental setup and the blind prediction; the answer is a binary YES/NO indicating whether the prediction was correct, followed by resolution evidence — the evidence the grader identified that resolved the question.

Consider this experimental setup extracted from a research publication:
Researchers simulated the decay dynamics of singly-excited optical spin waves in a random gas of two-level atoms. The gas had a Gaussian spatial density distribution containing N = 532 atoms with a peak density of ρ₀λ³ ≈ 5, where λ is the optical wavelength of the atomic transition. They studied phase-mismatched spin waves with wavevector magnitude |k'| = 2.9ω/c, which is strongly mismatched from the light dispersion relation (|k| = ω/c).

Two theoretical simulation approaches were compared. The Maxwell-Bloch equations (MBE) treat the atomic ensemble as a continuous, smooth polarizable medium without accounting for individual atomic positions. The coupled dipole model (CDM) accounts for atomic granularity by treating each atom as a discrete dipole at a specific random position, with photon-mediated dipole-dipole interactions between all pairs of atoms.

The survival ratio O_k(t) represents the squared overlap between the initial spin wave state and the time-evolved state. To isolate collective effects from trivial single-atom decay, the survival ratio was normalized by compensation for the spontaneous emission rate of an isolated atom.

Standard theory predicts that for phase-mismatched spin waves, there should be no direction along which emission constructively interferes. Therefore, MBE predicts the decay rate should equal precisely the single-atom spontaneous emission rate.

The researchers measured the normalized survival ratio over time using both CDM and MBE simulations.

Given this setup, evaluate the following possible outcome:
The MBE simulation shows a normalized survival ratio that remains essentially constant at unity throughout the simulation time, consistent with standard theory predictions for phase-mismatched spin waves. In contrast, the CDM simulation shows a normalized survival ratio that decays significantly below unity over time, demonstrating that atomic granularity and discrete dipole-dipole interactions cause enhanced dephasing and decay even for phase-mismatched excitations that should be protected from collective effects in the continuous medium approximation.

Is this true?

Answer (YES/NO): YES